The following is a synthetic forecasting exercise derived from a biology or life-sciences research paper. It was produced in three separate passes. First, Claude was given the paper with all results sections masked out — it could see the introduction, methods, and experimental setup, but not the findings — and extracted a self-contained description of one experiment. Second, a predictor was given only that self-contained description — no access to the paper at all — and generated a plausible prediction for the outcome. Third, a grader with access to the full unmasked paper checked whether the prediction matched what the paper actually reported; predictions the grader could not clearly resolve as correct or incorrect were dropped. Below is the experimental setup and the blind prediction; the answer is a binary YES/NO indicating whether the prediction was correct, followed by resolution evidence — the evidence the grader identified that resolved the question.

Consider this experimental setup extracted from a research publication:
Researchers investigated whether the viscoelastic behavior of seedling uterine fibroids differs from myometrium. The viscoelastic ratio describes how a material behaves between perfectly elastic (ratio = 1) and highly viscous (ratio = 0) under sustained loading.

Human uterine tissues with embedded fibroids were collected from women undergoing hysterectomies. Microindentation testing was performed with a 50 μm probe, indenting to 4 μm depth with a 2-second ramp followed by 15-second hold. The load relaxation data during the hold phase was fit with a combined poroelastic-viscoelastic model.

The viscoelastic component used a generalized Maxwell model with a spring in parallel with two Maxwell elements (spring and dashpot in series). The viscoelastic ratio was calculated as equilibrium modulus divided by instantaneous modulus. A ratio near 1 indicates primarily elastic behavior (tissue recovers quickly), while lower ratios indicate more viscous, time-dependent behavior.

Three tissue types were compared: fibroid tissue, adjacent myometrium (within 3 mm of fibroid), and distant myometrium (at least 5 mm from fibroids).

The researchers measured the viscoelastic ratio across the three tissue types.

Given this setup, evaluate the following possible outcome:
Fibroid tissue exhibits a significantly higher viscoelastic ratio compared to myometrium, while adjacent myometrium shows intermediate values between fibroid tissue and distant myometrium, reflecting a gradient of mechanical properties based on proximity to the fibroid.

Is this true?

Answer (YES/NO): NO